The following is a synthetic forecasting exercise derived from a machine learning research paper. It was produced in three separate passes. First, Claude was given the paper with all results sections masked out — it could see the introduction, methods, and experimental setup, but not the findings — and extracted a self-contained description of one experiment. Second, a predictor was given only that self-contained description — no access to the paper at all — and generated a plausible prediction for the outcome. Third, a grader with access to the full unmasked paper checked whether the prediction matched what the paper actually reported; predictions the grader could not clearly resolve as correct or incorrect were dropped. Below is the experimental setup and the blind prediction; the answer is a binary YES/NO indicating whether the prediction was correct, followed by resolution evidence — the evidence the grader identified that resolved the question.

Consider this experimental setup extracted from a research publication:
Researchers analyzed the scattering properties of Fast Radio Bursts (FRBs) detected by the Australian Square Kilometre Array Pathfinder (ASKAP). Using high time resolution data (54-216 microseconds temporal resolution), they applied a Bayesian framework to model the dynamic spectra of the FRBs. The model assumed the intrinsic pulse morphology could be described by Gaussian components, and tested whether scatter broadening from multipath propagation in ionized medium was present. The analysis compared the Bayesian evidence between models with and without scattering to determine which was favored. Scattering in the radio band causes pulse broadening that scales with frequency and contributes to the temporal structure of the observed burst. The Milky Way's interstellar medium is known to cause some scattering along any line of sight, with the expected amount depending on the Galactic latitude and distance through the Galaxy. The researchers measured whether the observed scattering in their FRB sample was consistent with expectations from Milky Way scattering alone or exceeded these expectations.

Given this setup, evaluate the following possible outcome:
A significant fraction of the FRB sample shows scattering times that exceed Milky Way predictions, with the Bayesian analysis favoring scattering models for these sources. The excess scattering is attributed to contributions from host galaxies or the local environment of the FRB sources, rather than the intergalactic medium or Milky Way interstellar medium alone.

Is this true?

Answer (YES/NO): YES